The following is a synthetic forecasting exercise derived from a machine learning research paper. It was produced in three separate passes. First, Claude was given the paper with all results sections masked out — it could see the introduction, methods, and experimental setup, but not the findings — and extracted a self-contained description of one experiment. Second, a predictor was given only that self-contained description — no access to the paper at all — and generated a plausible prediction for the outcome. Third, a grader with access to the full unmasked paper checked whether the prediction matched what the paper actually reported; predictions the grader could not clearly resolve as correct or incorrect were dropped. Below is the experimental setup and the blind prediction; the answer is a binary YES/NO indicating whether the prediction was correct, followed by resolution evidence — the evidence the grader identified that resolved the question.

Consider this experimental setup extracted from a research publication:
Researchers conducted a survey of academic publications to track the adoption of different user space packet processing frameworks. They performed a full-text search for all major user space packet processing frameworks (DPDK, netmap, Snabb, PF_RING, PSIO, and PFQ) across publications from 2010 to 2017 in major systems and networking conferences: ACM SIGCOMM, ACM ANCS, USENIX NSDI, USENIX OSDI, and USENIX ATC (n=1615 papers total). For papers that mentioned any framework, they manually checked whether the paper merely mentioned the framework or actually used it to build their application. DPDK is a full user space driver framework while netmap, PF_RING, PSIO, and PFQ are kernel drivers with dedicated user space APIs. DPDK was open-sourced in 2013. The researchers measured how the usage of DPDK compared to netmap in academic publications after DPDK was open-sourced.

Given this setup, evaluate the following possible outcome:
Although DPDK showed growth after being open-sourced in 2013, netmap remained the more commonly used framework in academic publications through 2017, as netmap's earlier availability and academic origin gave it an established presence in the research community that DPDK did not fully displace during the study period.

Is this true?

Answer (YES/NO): NO